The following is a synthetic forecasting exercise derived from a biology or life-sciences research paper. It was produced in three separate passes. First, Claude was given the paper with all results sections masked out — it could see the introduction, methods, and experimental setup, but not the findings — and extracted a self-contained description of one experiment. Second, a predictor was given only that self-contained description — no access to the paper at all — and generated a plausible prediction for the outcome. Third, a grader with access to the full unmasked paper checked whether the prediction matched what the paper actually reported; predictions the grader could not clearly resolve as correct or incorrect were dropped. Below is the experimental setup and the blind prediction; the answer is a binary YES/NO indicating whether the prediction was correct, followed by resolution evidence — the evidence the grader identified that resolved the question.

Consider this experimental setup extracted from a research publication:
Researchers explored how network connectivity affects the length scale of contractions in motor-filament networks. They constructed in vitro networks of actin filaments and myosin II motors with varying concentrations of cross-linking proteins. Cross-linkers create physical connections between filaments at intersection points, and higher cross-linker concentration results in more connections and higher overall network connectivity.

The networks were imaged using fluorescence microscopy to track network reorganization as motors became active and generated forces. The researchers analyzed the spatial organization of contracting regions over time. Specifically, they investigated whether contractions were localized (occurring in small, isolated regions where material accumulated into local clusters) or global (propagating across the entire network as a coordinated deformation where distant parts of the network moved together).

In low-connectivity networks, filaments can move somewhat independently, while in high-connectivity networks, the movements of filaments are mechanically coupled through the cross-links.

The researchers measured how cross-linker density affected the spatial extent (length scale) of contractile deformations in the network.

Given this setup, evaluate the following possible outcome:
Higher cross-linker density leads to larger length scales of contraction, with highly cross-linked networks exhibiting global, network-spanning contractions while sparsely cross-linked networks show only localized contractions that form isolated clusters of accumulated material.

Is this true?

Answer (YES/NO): NO